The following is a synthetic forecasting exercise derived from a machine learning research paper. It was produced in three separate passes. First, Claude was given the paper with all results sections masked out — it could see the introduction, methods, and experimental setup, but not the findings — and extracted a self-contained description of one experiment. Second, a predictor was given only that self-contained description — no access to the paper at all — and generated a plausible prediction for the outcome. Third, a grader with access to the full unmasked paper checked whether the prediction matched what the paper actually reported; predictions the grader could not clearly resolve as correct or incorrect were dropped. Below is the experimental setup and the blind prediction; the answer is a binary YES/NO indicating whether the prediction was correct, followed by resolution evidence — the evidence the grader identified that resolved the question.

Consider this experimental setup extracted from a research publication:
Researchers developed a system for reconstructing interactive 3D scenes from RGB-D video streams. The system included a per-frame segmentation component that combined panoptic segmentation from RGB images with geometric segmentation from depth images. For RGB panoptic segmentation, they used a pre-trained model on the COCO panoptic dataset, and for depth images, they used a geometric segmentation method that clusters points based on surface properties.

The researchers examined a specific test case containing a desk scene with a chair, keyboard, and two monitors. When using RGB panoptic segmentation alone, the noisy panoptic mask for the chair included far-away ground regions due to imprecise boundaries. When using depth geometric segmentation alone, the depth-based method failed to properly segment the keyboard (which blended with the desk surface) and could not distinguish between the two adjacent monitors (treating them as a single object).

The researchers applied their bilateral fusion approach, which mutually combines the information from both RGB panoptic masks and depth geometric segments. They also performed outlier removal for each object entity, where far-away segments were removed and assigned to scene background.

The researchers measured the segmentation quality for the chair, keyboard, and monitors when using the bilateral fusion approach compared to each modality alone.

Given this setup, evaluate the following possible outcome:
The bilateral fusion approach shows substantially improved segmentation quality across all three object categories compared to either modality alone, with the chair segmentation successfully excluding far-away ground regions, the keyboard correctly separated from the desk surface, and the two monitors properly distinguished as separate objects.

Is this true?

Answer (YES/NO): YES